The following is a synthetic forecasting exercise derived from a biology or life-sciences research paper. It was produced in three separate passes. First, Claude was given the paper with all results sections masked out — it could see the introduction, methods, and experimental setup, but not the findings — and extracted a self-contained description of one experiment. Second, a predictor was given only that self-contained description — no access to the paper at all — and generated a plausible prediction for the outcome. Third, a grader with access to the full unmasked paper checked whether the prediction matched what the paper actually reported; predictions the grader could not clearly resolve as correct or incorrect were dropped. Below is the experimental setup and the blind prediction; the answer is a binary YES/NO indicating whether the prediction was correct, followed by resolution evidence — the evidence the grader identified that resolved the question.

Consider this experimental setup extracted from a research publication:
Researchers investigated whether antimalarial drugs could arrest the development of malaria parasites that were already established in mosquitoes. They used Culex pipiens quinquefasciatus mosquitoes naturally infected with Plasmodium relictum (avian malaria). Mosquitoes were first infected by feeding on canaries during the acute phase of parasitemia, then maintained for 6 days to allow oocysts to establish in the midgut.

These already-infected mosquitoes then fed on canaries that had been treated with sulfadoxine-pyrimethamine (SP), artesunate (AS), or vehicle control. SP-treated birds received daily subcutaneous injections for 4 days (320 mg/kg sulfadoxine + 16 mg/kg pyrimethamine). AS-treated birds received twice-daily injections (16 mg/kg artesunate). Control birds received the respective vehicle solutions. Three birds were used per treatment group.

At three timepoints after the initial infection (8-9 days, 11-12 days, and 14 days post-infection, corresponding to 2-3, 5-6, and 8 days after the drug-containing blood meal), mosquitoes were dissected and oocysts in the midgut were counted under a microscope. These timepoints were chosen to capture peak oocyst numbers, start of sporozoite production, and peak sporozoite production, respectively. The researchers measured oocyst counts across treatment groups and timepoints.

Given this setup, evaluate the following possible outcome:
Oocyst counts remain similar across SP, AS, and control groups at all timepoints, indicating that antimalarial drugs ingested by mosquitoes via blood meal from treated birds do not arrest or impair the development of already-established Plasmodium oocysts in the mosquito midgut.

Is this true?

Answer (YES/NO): NO